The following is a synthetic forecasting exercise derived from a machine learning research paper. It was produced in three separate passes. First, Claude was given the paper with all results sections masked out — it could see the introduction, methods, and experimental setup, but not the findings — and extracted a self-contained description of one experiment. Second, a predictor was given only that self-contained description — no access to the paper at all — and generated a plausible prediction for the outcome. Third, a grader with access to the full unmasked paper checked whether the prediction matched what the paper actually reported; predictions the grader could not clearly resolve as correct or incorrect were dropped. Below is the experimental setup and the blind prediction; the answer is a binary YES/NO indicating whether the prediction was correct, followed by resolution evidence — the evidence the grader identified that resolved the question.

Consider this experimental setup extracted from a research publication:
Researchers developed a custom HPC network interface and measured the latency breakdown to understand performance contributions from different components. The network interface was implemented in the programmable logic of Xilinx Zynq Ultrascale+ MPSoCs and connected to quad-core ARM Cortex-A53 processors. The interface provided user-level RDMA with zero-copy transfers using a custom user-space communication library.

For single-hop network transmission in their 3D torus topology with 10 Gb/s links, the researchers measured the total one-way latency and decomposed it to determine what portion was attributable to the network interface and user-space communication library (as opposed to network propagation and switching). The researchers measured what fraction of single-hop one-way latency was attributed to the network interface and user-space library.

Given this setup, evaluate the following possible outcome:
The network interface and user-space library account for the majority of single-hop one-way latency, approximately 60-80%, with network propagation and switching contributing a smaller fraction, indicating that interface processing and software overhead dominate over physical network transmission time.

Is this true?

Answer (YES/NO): NO